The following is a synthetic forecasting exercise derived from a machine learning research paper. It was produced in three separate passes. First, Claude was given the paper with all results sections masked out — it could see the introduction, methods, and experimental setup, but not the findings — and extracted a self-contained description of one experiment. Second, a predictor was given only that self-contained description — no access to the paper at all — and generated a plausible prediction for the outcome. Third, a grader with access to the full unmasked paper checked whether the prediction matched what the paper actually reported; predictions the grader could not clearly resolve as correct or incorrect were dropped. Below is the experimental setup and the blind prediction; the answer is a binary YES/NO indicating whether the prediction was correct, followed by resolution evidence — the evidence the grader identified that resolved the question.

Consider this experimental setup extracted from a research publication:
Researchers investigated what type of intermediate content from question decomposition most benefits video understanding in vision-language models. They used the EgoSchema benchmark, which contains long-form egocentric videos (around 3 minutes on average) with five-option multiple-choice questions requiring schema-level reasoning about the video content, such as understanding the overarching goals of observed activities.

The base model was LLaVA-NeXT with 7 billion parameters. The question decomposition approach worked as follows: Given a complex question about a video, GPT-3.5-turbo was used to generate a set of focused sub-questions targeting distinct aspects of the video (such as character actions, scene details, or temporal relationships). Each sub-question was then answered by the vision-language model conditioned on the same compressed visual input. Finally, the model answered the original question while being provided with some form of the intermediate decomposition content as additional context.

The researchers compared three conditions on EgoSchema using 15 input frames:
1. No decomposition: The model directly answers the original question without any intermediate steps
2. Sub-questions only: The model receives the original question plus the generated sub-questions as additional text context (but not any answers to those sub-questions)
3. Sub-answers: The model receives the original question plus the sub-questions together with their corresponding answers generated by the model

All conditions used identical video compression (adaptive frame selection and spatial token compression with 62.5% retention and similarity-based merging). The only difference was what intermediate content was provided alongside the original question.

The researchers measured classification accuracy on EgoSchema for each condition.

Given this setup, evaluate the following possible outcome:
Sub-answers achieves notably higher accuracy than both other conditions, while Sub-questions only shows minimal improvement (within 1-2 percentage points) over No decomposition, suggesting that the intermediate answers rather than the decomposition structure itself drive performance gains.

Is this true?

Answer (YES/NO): NO